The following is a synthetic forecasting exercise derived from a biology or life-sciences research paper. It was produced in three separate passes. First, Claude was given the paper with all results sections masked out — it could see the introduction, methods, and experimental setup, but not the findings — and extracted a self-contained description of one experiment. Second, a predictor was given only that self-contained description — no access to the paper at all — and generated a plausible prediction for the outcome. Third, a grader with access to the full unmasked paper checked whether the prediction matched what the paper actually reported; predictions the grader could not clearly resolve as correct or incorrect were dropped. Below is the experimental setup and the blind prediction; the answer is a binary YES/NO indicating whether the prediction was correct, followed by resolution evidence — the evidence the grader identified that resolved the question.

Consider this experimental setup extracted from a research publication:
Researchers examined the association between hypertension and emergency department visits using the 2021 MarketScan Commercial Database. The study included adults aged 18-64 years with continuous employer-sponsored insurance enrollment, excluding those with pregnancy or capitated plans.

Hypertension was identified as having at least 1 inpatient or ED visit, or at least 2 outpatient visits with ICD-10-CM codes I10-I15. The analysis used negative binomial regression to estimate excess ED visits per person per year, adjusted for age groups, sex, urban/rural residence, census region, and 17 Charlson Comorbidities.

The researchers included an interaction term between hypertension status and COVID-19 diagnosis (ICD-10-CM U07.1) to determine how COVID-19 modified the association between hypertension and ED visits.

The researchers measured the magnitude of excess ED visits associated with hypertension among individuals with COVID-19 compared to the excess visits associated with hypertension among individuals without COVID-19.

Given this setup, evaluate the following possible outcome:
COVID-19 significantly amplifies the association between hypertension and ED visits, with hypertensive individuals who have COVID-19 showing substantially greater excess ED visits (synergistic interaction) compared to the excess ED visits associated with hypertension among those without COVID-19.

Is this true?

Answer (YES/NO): YES